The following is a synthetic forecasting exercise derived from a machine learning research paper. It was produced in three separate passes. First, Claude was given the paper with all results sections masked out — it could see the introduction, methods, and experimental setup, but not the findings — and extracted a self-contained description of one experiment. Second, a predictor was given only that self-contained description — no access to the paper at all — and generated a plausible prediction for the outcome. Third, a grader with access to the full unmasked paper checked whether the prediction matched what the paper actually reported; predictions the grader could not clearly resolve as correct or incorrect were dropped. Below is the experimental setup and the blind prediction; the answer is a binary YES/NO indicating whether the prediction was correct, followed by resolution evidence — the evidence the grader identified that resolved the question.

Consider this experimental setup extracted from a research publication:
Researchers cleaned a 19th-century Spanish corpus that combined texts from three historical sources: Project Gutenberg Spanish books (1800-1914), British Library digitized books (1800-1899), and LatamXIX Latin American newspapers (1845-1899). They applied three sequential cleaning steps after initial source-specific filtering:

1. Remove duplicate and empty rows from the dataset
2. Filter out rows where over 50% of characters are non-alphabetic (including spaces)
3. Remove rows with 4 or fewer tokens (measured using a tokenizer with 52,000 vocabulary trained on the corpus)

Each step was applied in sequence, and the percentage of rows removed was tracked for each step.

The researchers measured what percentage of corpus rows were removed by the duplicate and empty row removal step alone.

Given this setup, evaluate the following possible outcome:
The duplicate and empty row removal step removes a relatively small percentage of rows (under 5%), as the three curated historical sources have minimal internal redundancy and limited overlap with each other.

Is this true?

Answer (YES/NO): NO